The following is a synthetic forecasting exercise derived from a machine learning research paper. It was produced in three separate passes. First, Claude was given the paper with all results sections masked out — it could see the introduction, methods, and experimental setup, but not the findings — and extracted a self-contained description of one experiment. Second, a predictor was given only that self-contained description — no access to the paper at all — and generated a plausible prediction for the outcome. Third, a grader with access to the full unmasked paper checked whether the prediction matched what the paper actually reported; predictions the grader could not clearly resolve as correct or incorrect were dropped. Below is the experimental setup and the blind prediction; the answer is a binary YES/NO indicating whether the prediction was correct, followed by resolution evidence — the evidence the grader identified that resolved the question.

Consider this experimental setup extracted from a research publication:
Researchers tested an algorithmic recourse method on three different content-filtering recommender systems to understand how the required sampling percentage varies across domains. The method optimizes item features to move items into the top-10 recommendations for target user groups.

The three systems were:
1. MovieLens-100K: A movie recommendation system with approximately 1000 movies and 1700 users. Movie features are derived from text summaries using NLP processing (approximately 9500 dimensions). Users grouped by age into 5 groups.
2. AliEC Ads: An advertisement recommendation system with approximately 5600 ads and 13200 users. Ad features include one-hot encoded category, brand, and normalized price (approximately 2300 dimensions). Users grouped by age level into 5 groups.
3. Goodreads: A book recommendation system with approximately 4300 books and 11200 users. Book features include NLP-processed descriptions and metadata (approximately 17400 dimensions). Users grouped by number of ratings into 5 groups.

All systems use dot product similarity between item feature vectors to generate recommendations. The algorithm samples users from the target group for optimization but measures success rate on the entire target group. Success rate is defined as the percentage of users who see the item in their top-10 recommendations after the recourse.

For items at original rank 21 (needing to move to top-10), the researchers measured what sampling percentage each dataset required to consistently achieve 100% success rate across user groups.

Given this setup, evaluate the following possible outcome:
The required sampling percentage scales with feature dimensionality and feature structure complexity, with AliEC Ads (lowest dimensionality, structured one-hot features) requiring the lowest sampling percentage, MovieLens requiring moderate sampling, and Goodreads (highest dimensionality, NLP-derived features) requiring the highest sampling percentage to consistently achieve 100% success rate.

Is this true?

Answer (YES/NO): NO